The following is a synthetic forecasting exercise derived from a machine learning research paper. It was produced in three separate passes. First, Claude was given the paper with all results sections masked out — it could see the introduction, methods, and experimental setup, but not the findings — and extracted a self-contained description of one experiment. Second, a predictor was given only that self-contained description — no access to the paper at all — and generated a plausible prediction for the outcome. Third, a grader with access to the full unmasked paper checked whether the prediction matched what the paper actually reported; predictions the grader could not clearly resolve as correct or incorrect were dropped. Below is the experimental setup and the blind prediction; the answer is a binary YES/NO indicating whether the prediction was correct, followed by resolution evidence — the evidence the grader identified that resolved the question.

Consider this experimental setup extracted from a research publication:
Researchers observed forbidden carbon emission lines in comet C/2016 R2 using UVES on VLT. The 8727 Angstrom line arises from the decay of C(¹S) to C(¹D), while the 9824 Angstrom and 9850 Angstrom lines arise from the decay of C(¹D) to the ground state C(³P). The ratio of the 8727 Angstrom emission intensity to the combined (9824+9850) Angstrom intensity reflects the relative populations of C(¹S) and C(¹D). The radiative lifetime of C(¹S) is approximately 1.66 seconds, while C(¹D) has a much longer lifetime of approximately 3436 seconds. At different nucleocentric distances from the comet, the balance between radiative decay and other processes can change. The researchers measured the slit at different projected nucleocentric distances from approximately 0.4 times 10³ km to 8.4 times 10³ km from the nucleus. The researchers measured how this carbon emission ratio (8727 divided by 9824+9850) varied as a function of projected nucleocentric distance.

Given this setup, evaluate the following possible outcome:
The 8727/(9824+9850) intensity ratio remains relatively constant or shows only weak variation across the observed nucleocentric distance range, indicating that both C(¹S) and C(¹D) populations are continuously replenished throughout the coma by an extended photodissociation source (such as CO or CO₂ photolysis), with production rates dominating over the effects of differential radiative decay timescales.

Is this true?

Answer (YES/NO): NO